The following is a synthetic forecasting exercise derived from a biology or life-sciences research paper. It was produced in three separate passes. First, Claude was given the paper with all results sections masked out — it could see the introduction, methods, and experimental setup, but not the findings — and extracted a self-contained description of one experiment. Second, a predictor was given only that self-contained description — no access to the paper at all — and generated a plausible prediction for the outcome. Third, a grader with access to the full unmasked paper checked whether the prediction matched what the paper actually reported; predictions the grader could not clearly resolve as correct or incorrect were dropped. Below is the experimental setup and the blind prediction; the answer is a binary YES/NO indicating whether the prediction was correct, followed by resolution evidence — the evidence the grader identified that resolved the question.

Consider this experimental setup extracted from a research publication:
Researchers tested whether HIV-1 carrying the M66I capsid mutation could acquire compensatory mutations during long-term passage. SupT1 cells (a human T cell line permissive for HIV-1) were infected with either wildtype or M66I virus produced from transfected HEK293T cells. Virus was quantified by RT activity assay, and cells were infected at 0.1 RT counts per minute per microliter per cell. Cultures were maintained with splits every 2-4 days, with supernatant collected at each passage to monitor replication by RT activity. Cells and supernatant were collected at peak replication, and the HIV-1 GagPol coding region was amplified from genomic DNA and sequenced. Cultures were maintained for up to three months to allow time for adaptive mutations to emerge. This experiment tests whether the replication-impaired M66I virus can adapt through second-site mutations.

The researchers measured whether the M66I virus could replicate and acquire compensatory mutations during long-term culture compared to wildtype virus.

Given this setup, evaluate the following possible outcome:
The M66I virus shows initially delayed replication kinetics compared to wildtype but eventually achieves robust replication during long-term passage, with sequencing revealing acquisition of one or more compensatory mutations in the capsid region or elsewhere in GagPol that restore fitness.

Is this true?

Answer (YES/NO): NO